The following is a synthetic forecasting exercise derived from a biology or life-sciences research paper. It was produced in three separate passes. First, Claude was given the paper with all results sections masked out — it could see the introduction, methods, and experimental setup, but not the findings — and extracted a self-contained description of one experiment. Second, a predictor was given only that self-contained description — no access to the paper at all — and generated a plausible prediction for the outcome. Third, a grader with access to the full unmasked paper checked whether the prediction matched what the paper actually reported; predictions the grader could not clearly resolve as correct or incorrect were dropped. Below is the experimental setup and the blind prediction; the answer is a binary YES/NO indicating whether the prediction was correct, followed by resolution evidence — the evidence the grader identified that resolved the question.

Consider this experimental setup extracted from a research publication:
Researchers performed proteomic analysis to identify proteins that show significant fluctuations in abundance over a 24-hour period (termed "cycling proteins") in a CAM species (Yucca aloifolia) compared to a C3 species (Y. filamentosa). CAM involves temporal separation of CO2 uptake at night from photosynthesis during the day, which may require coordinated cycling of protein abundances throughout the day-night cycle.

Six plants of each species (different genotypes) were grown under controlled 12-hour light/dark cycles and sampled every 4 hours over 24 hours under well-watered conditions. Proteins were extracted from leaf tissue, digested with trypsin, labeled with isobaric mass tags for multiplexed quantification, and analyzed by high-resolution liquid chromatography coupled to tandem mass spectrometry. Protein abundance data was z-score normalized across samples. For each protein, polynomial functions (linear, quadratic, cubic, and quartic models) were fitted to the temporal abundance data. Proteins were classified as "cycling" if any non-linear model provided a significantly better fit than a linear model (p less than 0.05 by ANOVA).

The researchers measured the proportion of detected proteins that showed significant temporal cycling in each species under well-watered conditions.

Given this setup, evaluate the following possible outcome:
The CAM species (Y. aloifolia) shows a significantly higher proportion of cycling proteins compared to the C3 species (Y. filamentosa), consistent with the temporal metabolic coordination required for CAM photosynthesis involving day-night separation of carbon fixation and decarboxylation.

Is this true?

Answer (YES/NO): YES